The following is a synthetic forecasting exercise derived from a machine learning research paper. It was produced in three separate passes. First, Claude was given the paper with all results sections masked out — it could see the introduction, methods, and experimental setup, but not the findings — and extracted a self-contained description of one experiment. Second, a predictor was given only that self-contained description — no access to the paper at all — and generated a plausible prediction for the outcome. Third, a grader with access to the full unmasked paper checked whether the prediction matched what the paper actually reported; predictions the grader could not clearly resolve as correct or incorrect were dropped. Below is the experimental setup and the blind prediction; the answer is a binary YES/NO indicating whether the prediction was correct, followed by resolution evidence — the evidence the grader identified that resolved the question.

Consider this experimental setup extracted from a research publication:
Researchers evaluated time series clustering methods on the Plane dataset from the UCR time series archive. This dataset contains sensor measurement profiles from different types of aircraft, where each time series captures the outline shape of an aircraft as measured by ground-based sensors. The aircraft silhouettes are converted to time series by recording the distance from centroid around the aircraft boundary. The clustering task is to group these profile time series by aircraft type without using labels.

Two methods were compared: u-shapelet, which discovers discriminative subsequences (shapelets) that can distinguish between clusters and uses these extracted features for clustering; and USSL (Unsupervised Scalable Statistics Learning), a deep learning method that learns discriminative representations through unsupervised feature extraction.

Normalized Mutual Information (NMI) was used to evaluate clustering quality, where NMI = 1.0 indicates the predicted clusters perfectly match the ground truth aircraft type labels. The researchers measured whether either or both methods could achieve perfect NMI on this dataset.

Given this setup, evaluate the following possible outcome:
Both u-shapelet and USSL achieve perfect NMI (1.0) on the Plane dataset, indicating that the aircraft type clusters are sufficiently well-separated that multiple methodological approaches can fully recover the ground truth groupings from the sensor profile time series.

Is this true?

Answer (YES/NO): YES